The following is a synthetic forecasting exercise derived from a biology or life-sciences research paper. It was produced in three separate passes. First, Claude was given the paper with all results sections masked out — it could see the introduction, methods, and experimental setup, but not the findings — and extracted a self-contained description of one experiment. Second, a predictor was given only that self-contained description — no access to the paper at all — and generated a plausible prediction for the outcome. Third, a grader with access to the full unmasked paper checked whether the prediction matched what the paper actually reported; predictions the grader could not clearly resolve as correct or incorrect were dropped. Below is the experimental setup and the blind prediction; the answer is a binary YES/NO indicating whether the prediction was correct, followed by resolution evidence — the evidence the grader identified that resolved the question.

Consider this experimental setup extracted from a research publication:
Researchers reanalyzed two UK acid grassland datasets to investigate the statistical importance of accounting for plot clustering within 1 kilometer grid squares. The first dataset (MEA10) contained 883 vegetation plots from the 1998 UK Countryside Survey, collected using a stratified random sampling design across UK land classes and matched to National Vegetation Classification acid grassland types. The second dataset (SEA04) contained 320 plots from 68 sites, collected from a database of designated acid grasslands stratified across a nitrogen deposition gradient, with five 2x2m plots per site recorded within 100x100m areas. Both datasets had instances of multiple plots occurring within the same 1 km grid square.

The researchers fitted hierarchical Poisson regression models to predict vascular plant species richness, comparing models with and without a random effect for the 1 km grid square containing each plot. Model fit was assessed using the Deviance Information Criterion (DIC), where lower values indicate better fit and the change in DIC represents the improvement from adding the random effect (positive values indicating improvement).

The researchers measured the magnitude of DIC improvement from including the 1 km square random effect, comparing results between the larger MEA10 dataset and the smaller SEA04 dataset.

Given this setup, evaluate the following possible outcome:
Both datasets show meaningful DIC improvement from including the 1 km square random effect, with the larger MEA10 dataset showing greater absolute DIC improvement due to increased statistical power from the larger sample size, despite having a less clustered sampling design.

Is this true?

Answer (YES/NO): NO